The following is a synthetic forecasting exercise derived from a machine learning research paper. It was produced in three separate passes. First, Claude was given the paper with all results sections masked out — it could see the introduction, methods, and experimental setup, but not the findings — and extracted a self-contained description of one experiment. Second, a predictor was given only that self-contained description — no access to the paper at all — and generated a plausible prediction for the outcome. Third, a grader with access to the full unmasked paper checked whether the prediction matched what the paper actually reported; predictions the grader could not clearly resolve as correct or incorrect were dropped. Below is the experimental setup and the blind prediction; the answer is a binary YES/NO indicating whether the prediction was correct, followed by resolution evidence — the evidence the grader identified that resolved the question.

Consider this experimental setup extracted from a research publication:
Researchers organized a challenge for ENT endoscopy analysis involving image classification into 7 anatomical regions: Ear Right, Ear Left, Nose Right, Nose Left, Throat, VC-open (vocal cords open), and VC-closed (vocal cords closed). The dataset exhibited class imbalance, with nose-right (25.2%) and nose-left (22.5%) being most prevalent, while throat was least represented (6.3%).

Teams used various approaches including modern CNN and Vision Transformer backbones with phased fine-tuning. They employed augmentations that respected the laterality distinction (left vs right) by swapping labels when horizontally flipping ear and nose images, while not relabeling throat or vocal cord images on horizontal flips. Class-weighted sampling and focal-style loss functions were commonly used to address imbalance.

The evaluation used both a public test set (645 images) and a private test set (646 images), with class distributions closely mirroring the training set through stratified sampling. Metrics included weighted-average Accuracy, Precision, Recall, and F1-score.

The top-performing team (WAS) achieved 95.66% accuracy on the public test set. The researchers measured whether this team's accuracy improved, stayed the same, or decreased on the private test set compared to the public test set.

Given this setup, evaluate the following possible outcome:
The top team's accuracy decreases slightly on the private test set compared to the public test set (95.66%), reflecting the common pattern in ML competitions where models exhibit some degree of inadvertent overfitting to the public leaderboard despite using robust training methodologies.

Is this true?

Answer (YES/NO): NO